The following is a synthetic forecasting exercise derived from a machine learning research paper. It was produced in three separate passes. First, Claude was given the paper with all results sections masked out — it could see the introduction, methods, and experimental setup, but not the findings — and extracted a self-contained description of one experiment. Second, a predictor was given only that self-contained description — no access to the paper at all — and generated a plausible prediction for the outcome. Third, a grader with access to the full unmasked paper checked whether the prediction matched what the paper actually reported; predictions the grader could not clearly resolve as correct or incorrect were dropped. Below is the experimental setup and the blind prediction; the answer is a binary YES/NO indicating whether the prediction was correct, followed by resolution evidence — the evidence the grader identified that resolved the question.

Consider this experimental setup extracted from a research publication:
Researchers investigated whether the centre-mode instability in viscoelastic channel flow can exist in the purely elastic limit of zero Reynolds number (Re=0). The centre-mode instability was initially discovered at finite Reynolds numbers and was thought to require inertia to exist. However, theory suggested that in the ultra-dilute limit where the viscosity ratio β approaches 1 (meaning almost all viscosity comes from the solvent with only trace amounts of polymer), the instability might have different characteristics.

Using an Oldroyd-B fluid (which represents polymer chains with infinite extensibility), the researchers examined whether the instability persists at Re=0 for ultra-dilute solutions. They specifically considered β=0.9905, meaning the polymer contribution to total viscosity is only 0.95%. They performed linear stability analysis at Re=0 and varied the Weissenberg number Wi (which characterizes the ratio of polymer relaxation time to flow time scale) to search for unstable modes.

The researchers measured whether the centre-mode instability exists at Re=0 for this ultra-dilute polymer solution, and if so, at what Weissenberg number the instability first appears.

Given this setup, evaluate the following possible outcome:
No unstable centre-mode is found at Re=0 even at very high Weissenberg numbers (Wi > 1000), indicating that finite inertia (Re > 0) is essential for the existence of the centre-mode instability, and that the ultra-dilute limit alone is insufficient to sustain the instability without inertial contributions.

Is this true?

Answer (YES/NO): NO